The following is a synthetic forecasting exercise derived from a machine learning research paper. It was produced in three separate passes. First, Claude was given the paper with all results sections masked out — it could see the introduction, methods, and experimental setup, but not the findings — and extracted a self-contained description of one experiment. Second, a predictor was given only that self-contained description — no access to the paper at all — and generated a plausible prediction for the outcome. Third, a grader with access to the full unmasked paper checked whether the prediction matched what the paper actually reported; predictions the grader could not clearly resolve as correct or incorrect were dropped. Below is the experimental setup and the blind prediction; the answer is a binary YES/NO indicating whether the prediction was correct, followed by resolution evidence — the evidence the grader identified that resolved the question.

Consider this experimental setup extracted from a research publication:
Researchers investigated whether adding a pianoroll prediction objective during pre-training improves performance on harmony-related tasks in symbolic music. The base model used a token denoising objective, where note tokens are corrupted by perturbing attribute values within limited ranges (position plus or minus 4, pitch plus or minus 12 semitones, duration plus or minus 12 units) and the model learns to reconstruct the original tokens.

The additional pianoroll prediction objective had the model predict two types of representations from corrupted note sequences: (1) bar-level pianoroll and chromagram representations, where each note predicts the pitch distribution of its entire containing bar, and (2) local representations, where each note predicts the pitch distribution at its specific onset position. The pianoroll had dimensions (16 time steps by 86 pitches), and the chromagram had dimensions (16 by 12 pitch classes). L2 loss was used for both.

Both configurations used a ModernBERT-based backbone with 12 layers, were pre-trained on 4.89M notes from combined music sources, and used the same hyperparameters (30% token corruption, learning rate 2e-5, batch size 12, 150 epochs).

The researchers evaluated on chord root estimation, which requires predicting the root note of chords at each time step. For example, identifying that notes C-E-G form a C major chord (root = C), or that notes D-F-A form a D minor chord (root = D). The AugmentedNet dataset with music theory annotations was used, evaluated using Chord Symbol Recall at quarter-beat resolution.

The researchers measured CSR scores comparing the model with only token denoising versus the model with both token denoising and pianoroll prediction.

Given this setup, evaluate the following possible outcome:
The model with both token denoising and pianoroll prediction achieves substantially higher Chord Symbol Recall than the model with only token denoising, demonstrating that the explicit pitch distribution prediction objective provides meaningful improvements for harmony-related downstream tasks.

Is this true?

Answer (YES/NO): NO